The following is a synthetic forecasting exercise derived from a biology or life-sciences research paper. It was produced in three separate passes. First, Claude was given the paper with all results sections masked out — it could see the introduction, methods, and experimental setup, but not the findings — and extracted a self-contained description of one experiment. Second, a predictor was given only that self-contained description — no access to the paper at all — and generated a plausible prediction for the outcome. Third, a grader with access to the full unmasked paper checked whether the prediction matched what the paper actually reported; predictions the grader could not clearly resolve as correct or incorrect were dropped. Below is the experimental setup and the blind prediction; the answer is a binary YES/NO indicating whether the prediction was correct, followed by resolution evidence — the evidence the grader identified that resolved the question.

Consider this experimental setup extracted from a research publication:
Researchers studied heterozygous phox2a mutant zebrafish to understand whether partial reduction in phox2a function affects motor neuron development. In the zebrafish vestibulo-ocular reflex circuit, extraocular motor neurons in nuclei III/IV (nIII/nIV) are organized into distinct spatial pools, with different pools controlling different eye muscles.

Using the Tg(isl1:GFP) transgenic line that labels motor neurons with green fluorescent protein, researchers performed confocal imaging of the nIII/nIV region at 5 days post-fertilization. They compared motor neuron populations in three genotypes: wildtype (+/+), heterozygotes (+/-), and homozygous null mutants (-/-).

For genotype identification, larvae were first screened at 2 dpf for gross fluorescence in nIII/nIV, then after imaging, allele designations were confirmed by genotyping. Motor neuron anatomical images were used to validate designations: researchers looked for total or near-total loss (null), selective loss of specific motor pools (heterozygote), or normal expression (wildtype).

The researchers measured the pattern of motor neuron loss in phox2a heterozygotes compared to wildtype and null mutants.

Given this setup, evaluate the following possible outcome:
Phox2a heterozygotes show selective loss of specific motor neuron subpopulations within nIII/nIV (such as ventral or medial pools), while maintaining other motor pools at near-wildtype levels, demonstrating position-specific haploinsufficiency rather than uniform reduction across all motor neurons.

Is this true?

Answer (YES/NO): YES